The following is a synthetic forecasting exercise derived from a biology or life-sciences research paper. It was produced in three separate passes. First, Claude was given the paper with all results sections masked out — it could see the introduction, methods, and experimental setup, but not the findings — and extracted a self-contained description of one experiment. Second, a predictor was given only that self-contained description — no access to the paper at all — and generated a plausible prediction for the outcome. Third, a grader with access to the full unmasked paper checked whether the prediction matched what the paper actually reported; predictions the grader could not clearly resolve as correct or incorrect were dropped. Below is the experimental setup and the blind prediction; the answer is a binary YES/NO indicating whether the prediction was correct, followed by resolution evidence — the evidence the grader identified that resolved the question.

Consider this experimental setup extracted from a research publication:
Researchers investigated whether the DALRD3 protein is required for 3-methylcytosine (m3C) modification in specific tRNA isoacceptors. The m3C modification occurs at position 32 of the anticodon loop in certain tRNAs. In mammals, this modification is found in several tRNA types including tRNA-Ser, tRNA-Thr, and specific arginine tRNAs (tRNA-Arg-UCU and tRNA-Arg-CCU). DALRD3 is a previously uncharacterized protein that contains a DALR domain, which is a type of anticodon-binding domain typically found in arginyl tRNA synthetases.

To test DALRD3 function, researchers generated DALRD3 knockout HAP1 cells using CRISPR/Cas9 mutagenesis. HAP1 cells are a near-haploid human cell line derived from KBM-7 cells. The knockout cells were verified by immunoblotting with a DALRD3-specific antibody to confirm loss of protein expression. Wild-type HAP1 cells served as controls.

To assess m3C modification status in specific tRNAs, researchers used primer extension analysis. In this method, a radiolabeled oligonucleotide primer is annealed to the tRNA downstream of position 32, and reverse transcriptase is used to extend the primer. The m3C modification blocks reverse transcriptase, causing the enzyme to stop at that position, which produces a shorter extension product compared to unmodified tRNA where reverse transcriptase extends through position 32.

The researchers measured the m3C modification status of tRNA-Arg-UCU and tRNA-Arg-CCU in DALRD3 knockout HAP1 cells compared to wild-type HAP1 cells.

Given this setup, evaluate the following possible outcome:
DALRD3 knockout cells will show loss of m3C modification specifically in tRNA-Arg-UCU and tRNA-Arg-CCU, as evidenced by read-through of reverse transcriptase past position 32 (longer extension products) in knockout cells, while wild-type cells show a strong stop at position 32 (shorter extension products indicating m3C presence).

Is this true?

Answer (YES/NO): YES